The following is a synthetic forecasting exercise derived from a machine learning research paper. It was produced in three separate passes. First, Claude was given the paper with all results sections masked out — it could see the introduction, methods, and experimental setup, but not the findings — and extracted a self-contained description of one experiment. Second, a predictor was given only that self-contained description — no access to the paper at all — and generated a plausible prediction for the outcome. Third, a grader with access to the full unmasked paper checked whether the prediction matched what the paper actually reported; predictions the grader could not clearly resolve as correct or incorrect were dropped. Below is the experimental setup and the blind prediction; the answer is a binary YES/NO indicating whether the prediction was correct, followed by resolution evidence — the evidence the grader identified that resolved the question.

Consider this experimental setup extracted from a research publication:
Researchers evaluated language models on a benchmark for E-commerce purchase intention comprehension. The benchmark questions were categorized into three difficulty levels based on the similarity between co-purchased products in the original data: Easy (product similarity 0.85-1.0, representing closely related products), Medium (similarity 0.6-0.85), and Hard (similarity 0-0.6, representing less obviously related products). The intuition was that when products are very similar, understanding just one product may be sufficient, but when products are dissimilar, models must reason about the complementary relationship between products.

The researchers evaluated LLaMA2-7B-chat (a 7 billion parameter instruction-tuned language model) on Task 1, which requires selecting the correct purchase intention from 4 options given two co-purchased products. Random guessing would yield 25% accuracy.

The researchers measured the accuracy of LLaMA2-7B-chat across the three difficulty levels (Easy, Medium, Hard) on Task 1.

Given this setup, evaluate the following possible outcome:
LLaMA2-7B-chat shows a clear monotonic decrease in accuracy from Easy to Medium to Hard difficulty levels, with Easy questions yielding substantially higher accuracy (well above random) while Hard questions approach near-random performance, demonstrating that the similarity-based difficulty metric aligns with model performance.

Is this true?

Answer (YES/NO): NO